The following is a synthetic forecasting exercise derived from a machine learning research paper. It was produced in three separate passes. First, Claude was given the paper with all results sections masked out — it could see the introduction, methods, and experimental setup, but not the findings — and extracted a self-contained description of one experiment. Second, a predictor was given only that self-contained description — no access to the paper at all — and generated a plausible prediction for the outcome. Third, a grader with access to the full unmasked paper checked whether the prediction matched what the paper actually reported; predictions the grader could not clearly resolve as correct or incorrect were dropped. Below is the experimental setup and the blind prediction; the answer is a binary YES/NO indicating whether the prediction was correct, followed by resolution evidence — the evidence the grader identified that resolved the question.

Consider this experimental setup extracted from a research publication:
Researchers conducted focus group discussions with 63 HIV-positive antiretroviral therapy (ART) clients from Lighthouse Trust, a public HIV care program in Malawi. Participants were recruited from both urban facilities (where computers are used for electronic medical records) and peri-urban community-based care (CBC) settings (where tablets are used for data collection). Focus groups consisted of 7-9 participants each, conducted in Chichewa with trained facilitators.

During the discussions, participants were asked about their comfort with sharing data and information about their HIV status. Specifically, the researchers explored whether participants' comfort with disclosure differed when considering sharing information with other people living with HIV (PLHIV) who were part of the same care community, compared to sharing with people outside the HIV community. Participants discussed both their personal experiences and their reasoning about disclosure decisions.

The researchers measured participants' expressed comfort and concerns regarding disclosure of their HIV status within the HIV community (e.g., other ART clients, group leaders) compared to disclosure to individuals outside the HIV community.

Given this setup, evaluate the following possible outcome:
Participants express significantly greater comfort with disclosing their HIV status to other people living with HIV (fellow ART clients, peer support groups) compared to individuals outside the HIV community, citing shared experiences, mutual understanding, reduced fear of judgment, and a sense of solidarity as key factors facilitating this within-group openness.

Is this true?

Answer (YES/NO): YES